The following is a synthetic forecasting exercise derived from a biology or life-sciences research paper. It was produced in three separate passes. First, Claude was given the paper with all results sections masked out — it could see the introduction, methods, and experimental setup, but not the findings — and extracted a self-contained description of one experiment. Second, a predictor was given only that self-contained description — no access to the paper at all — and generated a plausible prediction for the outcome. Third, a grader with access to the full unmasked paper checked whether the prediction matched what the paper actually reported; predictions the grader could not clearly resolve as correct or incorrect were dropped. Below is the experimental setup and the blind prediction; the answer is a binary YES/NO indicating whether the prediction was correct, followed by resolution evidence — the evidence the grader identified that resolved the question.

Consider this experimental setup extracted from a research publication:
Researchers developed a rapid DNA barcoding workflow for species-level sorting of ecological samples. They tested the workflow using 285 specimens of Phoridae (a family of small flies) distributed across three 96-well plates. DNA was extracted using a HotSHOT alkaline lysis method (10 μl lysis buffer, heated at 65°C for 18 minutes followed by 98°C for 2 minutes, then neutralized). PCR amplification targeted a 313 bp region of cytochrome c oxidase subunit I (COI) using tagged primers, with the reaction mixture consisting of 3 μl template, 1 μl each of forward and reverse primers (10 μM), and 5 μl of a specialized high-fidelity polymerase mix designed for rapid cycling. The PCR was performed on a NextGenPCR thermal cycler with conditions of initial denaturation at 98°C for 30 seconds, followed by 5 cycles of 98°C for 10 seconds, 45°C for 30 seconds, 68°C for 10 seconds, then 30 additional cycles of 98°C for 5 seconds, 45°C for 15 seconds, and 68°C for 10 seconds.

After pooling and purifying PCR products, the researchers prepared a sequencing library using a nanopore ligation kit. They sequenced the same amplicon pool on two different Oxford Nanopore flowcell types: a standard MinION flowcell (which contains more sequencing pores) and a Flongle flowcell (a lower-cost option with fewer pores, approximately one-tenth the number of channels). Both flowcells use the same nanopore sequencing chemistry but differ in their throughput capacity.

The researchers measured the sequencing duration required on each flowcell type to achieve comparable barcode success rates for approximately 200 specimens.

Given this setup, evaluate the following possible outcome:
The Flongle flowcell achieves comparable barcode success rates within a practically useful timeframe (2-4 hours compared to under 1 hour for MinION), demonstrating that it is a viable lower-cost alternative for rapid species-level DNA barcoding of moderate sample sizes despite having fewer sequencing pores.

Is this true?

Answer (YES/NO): YES